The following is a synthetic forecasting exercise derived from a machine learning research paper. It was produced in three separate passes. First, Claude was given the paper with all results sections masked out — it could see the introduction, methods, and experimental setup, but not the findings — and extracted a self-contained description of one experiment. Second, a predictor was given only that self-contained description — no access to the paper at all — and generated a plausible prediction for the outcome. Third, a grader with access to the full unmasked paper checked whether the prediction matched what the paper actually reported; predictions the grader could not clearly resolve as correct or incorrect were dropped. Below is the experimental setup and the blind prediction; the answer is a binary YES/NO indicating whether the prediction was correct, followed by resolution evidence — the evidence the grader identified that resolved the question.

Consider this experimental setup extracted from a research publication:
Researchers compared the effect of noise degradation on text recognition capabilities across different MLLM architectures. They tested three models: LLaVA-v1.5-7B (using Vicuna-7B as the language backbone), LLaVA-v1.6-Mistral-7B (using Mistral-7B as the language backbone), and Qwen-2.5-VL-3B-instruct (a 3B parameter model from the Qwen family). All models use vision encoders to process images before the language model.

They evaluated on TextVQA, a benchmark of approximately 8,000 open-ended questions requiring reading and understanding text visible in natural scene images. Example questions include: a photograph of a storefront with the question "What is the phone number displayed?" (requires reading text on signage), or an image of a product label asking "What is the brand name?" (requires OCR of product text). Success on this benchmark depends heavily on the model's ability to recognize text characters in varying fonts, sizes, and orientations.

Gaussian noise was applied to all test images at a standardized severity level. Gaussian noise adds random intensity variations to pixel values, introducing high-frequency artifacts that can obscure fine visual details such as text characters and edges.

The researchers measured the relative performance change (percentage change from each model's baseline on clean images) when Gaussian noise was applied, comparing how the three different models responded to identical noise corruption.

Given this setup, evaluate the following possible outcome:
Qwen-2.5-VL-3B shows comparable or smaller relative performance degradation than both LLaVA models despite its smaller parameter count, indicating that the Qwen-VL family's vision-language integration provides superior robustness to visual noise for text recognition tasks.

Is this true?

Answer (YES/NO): NO